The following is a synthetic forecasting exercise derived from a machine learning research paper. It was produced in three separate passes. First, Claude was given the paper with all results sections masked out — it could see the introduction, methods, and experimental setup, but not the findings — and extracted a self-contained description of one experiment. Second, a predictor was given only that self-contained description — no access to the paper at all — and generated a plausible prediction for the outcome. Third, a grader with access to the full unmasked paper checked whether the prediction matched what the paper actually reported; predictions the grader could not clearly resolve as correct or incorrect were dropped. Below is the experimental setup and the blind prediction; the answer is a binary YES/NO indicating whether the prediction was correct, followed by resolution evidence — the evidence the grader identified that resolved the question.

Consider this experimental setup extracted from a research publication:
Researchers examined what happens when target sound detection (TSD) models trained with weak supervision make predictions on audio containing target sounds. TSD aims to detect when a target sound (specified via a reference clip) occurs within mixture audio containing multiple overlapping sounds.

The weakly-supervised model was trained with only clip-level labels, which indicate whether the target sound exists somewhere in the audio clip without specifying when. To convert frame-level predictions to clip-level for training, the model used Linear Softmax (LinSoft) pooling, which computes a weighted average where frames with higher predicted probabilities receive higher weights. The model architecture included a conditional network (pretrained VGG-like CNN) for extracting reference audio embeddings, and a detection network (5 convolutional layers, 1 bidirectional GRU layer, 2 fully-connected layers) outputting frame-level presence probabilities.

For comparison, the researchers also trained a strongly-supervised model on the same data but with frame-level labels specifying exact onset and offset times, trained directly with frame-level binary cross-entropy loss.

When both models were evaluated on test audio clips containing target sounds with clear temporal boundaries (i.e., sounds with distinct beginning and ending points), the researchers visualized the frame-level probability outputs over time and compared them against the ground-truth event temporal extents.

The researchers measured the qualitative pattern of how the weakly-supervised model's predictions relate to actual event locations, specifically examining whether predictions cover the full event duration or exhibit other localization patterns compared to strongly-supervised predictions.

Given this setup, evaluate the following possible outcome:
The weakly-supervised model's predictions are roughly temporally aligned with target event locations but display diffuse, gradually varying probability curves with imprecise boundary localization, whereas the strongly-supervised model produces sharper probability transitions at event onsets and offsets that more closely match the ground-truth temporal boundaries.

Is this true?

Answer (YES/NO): NO